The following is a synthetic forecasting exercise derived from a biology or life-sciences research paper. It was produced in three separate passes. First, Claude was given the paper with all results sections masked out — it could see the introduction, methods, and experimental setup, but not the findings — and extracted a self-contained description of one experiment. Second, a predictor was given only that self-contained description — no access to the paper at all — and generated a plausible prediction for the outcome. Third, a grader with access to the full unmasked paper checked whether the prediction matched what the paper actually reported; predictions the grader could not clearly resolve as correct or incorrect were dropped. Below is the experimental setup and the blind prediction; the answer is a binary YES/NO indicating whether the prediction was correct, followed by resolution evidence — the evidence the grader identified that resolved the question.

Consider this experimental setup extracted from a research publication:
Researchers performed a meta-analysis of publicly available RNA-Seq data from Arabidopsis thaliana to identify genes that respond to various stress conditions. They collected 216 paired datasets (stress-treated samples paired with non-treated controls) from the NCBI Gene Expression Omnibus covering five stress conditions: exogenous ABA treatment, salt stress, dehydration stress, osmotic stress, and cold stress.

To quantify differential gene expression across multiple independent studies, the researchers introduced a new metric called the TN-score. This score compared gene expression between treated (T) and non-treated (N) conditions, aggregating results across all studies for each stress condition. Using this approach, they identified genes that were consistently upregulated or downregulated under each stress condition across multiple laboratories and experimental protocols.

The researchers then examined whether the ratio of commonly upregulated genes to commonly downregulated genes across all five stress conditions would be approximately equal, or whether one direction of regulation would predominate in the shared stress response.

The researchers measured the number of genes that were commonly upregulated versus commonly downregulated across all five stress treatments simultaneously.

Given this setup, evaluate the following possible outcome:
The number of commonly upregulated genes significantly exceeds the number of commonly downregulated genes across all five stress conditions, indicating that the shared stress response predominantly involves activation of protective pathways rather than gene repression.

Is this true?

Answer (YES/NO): YES